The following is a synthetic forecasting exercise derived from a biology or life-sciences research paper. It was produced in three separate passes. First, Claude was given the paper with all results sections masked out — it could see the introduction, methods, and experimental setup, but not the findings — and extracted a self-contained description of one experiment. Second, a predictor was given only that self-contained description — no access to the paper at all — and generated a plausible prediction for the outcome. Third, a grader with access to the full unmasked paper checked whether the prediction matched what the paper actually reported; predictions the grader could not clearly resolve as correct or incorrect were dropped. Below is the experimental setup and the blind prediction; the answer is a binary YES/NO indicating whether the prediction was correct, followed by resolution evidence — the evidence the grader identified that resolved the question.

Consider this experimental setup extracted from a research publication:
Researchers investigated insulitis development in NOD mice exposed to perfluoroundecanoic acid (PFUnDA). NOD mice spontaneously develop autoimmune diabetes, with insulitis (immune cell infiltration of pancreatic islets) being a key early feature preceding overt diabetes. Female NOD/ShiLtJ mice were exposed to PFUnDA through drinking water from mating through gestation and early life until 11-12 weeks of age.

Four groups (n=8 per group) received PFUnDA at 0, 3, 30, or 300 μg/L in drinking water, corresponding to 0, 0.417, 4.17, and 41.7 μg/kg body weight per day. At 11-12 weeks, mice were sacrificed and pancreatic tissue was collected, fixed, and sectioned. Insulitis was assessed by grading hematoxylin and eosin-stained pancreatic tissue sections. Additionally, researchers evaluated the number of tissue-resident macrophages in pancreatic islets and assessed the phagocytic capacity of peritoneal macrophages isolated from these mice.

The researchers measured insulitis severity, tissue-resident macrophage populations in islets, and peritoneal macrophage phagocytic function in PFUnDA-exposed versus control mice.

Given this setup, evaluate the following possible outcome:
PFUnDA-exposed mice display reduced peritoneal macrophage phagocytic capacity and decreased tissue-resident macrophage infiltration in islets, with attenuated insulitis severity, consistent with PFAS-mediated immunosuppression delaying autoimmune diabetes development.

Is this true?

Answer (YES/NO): NO